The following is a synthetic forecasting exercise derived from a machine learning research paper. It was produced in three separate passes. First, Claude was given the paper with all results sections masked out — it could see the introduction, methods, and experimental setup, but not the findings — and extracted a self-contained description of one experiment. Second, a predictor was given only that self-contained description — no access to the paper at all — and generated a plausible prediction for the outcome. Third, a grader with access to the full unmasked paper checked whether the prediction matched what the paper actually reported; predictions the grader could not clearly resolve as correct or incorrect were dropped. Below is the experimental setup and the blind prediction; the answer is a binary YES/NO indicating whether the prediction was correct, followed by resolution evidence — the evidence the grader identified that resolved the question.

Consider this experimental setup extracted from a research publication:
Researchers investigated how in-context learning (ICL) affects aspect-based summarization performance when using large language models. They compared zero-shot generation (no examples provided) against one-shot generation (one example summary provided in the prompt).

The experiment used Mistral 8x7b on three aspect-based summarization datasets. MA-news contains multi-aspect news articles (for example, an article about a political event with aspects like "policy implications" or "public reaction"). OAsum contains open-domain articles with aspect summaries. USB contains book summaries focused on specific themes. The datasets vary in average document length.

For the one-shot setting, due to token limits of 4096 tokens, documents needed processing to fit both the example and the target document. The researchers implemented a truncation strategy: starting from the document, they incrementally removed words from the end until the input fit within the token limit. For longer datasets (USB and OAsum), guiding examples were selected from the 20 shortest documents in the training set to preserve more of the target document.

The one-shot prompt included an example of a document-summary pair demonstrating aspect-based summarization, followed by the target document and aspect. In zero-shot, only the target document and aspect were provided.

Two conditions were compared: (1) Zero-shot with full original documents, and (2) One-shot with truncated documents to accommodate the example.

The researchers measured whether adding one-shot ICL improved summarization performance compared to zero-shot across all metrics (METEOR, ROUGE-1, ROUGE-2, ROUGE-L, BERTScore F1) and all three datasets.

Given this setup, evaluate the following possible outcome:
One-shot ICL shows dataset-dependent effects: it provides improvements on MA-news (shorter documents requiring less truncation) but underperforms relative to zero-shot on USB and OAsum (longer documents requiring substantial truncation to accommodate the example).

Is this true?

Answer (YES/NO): NO